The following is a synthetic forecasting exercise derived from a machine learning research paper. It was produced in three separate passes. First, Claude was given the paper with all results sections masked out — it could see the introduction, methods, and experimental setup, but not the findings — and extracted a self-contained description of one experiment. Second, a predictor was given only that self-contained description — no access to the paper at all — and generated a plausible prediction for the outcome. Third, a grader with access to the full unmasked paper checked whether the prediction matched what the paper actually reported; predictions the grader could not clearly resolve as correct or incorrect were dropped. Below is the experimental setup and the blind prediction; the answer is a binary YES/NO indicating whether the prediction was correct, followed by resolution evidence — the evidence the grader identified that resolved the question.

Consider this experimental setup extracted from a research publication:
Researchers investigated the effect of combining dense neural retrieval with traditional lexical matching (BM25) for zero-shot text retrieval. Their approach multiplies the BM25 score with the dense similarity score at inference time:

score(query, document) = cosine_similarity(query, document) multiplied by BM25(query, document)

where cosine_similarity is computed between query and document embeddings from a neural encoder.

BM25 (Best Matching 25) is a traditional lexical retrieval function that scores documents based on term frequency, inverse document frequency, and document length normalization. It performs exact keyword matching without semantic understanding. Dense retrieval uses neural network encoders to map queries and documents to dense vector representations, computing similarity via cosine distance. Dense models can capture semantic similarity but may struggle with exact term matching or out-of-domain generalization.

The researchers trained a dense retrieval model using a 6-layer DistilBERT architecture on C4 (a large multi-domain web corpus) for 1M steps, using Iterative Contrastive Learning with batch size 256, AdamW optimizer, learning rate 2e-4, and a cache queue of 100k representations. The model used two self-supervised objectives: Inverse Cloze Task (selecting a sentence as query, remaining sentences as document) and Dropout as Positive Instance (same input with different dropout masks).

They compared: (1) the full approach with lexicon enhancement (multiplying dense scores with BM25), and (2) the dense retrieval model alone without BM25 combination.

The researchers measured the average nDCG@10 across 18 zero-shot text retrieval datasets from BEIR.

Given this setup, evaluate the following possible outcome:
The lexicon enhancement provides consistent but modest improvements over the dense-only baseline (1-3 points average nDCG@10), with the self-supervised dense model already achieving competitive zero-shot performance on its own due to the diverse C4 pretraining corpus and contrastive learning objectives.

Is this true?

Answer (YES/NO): NO